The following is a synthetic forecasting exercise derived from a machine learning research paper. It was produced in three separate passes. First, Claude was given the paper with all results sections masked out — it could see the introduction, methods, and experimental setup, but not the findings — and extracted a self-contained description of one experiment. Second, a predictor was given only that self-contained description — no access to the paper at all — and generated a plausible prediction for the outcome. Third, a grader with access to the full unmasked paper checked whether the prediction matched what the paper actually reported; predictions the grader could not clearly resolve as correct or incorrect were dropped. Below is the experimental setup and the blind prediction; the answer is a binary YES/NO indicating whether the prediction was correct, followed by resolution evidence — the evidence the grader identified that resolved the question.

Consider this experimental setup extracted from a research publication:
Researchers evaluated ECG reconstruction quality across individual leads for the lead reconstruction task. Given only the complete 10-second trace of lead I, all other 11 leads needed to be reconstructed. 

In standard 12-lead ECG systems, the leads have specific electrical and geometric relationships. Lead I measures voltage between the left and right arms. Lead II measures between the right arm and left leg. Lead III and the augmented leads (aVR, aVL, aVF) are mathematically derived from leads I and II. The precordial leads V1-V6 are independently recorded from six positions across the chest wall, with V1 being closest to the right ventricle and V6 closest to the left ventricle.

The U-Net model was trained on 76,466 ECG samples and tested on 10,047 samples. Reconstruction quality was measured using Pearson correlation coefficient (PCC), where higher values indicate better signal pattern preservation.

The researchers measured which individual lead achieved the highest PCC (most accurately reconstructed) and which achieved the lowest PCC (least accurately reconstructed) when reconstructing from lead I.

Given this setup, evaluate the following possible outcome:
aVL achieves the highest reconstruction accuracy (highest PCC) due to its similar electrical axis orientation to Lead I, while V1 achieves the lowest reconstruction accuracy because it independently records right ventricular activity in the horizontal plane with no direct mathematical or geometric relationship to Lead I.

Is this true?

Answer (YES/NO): NO